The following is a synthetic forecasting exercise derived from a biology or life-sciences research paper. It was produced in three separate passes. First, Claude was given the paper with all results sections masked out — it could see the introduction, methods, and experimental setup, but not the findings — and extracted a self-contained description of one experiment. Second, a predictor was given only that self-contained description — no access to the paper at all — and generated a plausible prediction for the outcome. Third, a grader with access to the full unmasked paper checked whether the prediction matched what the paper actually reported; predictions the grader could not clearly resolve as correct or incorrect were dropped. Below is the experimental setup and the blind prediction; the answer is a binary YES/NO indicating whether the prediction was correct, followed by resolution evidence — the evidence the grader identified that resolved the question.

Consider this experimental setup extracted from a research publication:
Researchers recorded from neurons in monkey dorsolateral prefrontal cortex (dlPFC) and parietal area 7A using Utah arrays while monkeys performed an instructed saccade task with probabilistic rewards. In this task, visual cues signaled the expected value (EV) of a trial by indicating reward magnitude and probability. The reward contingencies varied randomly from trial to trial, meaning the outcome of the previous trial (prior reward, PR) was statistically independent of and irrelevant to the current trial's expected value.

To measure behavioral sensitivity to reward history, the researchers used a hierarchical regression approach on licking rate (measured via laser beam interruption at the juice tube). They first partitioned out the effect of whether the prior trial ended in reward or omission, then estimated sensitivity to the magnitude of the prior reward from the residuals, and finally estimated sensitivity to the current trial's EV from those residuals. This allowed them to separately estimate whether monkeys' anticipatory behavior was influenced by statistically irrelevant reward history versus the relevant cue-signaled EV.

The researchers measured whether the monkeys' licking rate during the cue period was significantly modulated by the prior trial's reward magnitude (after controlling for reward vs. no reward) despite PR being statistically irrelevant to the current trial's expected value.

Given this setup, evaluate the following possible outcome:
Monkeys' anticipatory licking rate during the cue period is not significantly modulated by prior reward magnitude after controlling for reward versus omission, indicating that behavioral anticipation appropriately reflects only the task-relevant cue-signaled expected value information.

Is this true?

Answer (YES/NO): NO